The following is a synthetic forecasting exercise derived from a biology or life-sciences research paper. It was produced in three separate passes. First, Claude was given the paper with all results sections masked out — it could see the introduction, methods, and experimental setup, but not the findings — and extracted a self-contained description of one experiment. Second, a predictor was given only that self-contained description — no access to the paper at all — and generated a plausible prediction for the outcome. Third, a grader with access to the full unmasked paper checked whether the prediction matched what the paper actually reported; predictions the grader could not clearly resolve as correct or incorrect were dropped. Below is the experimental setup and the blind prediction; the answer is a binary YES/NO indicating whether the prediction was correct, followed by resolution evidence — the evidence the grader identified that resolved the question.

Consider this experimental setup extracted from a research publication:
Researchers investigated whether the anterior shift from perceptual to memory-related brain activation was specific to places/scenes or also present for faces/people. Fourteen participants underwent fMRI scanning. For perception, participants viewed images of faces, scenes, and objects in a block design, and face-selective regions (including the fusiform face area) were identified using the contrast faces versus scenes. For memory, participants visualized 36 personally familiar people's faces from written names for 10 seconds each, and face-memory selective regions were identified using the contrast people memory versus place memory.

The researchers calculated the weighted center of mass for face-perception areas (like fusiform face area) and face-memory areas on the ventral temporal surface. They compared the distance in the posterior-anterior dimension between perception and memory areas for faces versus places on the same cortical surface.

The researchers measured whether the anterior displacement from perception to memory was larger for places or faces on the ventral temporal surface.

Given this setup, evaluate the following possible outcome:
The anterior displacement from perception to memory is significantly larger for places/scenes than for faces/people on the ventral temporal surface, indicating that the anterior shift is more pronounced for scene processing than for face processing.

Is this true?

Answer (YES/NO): YES